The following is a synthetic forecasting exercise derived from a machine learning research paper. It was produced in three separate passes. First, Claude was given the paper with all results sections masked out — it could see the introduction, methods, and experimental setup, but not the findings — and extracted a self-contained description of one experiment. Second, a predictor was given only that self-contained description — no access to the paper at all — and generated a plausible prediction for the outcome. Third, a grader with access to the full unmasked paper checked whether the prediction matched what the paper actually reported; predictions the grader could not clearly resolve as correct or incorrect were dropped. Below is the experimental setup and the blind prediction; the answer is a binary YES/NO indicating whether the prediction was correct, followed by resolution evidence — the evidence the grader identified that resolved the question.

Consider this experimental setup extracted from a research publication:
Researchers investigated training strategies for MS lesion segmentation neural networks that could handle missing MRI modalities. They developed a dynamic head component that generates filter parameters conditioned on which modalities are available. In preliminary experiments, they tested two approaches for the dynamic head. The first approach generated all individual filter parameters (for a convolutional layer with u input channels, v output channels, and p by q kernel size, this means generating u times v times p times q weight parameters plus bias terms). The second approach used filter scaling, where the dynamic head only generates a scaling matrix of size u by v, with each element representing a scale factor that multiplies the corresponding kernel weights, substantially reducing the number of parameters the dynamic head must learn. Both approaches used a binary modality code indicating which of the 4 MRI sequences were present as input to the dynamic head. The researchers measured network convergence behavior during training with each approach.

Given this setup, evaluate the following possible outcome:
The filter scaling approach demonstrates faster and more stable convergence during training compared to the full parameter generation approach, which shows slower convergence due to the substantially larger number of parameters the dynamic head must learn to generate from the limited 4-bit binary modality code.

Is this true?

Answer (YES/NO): NO